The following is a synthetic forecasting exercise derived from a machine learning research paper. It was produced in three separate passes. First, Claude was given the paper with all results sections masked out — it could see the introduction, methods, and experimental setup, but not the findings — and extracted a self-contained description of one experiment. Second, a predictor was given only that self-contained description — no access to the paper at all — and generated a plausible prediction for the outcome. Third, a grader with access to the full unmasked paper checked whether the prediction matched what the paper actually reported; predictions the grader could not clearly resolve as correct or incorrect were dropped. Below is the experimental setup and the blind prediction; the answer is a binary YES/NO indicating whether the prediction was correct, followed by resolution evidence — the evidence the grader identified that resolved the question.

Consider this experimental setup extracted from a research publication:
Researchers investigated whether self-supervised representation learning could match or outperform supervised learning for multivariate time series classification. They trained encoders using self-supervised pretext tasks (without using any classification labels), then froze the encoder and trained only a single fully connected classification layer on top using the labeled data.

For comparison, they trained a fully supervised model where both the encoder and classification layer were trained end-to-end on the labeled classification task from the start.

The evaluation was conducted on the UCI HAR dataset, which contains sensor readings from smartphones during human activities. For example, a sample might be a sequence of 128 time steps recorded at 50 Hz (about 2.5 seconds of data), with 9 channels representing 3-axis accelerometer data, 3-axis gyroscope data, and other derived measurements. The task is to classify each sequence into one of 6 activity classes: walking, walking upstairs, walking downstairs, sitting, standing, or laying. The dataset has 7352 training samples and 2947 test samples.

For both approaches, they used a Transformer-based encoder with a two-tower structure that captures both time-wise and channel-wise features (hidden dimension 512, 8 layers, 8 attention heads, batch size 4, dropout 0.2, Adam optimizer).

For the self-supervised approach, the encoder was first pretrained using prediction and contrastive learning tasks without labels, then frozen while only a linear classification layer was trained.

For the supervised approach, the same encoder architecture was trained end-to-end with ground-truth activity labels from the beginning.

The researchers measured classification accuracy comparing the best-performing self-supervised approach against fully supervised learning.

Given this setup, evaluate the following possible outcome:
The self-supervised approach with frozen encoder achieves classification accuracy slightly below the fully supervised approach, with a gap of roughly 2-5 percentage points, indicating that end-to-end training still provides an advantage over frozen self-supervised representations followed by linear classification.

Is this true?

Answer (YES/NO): NO